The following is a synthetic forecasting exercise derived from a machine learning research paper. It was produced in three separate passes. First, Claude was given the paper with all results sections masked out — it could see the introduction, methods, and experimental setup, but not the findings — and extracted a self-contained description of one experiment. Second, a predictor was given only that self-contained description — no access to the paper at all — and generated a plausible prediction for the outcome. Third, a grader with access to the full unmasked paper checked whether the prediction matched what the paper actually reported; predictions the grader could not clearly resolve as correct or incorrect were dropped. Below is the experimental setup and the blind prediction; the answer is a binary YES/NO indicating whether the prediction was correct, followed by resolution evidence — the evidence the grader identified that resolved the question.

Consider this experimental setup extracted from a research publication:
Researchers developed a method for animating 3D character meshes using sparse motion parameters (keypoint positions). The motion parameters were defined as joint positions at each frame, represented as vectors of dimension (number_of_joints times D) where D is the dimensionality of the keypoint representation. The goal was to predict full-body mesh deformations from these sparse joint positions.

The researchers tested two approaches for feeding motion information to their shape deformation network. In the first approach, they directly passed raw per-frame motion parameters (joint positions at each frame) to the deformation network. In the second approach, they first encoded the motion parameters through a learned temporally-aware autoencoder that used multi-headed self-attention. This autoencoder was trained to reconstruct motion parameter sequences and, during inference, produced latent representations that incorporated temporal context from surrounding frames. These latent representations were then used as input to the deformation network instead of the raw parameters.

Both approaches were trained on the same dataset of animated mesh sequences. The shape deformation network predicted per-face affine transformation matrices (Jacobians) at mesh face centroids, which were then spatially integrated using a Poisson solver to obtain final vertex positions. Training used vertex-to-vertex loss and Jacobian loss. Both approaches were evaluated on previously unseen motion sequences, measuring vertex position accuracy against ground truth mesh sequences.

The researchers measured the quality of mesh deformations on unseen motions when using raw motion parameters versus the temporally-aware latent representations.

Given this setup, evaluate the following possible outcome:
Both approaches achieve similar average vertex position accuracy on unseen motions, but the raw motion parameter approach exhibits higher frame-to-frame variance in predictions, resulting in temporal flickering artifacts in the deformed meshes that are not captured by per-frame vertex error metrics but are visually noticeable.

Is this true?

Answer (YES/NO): NO